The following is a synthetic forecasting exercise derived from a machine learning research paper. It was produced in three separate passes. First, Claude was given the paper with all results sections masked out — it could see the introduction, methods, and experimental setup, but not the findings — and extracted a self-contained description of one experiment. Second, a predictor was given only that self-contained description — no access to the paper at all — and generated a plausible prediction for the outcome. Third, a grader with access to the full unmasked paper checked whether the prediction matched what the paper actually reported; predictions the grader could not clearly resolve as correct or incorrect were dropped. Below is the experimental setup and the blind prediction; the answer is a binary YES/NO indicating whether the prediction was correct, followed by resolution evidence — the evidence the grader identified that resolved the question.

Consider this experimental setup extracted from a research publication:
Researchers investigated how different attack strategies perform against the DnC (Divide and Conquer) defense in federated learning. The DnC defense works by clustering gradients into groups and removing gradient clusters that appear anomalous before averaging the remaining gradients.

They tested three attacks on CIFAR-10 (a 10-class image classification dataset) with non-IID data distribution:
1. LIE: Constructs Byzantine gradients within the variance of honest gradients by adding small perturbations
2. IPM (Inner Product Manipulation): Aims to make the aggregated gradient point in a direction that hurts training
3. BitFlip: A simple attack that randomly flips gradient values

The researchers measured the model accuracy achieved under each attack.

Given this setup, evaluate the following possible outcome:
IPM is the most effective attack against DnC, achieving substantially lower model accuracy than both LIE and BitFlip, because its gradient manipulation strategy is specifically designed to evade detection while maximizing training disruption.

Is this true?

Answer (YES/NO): NO